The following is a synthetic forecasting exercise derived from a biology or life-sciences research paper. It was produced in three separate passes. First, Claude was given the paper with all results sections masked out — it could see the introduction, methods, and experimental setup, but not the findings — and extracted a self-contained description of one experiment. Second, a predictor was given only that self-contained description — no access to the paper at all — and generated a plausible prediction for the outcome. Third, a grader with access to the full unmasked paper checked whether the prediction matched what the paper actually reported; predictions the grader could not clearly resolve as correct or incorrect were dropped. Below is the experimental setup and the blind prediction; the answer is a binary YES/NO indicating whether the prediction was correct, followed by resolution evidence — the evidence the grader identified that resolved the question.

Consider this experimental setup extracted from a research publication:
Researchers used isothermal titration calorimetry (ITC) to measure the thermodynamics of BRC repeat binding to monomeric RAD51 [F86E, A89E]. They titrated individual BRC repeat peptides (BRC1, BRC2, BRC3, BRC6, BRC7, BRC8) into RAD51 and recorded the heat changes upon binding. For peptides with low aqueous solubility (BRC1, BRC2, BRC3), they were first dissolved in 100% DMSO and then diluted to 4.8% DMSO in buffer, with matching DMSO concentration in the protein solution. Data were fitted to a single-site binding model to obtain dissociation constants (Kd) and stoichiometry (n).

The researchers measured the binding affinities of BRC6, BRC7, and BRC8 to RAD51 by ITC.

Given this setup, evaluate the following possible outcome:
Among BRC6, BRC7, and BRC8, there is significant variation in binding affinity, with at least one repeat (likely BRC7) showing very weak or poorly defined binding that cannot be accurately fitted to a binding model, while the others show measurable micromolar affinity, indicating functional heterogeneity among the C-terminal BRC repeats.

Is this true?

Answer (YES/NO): NO